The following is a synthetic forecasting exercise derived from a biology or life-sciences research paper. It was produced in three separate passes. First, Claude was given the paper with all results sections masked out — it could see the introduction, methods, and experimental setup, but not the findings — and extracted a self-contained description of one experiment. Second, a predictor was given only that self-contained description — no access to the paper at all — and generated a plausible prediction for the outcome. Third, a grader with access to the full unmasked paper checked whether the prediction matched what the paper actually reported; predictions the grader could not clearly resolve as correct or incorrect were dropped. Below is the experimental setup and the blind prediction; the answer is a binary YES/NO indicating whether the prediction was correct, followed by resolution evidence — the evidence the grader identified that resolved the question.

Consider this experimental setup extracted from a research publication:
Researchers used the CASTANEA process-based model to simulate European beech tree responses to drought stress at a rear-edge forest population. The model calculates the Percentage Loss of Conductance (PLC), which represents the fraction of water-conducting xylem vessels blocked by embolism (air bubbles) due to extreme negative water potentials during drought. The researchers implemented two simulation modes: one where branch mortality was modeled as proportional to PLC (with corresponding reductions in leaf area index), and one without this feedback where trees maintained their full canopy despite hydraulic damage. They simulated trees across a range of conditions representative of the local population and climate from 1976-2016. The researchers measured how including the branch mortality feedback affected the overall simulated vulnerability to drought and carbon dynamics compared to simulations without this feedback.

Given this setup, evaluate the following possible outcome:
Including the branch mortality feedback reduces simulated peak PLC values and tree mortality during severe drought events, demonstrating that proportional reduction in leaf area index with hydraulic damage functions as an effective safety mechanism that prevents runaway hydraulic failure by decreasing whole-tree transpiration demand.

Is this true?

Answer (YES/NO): YES